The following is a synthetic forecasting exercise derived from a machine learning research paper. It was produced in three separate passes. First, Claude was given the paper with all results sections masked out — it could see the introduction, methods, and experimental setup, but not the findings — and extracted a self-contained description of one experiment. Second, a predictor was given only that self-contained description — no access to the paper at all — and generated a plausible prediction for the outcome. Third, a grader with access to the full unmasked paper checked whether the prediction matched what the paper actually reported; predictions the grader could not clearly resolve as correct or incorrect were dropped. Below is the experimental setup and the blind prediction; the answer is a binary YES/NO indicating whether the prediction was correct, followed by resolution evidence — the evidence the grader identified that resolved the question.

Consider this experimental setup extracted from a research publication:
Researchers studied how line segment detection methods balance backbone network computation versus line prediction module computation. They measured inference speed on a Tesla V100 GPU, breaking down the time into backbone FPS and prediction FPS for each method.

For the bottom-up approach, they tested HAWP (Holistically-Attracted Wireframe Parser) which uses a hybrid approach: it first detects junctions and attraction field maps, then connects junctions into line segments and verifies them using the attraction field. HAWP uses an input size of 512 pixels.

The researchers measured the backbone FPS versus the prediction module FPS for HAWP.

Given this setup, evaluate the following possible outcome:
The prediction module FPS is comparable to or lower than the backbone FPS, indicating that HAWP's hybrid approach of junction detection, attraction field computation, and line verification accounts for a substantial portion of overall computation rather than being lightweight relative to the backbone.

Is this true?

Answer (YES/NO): NO